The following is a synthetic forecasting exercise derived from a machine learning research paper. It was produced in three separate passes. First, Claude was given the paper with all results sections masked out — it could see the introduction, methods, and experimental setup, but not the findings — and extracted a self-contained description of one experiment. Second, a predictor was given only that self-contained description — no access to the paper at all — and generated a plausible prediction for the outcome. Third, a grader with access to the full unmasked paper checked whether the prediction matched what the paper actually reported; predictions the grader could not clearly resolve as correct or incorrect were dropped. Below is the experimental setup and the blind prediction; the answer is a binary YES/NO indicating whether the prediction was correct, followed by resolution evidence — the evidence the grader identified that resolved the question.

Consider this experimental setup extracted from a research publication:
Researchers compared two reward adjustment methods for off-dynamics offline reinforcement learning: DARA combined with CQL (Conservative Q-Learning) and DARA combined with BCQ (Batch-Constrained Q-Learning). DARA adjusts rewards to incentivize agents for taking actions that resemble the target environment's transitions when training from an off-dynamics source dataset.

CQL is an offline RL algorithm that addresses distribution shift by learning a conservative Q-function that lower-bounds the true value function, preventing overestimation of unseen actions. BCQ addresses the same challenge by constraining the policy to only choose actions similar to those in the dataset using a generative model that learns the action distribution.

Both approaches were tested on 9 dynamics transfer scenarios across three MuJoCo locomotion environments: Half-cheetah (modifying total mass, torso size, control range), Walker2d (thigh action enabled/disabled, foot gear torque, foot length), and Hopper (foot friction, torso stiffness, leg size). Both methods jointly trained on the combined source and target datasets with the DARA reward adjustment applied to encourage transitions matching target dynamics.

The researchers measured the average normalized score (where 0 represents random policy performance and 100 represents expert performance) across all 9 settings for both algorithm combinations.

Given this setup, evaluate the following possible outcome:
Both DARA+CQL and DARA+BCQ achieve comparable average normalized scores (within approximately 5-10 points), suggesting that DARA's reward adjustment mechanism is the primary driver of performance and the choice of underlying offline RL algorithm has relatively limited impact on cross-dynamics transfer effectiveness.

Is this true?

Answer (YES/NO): YES